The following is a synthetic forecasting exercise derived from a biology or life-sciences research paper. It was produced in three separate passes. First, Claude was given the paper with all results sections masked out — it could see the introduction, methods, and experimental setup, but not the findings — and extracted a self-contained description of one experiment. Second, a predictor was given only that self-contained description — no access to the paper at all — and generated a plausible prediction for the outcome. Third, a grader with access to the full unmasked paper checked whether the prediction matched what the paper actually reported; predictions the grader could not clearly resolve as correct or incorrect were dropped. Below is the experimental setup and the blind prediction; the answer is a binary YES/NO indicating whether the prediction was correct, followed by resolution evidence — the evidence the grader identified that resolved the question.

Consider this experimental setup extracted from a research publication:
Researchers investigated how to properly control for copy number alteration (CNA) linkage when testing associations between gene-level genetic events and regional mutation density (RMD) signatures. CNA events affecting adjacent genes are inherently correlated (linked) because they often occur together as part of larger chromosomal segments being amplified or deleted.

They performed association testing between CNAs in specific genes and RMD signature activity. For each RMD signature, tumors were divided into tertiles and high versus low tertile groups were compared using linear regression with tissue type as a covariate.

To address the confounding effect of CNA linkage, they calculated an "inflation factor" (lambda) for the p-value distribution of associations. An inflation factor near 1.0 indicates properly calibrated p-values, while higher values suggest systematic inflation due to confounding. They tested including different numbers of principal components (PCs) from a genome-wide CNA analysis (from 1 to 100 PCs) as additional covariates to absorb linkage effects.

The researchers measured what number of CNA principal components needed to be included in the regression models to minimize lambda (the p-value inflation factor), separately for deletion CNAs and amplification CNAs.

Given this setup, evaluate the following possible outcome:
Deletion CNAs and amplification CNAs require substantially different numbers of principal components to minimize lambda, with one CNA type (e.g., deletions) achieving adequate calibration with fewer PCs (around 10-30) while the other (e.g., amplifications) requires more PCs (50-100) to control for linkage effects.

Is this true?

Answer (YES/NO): NO